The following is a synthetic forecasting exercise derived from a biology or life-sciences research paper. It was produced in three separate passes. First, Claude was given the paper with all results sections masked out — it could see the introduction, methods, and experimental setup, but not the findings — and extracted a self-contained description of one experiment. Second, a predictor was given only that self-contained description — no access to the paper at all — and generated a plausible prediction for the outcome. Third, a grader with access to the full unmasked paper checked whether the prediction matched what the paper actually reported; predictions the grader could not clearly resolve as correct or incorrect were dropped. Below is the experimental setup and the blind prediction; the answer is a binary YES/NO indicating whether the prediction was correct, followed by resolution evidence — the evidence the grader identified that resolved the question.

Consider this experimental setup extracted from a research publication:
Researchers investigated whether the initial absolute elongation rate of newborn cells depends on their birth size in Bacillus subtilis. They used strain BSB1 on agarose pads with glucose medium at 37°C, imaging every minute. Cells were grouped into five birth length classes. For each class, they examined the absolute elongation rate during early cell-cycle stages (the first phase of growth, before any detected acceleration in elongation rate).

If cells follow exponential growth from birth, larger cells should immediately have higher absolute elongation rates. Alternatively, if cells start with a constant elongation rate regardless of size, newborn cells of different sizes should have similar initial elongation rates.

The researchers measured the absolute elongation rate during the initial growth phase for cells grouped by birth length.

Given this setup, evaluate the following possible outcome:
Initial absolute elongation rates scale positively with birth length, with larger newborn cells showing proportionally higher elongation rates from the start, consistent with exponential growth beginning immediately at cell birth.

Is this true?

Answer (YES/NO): NO